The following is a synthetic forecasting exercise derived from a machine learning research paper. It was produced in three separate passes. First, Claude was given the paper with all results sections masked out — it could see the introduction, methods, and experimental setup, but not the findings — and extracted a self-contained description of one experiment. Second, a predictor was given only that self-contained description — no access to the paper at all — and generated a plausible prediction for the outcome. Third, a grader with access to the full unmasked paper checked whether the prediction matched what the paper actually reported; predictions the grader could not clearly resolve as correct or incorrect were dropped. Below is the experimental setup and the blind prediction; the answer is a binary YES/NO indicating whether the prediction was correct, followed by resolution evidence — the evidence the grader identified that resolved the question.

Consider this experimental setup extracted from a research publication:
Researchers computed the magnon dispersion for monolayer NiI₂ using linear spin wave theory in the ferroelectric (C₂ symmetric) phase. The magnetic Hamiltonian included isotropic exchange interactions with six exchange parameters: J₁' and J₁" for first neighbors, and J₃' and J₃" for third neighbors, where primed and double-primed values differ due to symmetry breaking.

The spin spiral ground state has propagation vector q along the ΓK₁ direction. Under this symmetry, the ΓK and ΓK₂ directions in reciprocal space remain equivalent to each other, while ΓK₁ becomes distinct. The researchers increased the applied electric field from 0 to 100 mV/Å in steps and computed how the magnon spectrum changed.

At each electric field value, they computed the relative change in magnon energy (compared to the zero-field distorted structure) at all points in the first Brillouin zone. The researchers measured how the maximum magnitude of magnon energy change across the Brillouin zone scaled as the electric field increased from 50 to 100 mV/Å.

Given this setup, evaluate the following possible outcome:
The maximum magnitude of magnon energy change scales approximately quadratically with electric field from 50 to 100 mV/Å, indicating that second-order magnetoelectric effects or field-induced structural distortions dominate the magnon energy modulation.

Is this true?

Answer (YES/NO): NO